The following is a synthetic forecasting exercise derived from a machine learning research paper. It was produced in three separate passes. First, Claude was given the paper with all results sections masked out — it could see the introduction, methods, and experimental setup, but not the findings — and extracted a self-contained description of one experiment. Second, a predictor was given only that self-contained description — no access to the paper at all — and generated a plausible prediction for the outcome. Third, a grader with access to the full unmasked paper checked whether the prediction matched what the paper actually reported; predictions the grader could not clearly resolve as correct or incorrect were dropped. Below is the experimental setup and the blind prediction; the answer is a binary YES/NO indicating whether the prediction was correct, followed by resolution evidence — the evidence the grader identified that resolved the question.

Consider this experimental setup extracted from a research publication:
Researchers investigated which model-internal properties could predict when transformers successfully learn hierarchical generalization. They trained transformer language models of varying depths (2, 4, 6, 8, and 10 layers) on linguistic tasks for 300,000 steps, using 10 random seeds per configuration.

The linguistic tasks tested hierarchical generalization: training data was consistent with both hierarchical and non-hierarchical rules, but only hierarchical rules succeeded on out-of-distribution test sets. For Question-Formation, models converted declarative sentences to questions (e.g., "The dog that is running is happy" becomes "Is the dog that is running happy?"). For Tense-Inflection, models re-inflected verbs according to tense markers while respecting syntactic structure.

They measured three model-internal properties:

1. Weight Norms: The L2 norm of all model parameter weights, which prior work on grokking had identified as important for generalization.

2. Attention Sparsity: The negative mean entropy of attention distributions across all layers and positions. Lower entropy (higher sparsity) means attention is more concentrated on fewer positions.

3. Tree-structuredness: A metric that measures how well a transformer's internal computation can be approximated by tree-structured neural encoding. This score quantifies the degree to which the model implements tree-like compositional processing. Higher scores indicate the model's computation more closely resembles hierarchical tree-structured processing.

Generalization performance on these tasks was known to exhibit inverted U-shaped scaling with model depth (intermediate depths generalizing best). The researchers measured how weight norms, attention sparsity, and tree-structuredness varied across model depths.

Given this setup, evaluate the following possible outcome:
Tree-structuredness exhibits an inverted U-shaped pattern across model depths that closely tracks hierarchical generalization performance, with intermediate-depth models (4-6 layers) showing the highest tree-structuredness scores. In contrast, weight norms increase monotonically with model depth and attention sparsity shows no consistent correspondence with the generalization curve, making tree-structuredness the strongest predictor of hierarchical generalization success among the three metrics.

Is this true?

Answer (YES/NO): YES